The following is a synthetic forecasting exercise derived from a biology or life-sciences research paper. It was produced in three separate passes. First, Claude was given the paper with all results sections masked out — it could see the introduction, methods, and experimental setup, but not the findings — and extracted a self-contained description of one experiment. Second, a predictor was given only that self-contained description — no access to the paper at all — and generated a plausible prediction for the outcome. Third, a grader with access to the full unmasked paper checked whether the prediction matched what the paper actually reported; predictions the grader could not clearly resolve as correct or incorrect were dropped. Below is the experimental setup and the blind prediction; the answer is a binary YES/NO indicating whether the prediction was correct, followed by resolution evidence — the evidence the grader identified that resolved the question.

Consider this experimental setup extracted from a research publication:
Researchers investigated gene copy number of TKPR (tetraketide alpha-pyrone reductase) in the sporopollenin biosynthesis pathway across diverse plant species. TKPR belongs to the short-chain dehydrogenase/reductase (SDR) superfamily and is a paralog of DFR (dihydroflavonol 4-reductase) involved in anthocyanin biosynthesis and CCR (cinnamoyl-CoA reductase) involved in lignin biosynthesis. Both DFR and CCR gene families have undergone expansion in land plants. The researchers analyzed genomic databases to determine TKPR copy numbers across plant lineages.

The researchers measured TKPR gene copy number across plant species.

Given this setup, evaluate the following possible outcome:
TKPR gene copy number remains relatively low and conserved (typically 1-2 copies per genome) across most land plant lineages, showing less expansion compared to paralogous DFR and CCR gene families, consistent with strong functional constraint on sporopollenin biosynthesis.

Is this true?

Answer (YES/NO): YES